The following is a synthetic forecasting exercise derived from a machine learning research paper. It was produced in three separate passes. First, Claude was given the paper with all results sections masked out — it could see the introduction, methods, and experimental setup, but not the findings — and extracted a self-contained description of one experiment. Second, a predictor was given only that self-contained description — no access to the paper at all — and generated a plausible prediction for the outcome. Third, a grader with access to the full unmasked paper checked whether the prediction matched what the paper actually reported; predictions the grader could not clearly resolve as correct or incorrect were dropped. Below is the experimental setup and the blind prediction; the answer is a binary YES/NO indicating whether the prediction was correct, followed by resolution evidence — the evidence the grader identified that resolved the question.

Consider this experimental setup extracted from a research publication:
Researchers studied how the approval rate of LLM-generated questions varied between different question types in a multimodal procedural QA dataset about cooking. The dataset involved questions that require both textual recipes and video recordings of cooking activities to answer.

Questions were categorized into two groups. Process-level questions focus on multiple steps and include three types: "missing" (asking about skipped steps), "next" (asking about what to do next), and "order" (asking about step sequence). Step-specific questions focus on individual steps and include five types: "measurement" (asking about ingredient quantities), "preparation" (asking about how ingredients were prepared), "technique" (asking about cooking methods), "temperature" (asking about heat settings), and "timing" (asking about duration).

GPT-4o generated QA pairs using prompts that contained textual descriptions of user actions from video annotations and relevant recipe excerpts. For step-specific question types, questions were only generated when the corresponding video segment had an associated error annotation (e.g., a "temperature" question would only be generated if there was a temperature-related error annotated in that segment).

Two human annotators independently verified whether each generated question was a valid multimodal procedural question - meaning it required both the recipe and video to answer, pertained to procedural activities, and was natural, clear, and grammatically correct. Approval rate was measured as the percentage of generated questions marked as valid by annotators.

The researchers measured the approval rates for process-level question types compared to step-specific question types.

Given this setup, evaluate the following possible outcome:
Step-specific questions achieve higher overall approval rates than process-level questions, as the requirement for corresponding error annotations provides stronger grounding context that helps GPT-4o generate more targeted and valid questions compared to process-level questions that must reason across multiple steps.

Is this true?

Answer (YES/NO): NO